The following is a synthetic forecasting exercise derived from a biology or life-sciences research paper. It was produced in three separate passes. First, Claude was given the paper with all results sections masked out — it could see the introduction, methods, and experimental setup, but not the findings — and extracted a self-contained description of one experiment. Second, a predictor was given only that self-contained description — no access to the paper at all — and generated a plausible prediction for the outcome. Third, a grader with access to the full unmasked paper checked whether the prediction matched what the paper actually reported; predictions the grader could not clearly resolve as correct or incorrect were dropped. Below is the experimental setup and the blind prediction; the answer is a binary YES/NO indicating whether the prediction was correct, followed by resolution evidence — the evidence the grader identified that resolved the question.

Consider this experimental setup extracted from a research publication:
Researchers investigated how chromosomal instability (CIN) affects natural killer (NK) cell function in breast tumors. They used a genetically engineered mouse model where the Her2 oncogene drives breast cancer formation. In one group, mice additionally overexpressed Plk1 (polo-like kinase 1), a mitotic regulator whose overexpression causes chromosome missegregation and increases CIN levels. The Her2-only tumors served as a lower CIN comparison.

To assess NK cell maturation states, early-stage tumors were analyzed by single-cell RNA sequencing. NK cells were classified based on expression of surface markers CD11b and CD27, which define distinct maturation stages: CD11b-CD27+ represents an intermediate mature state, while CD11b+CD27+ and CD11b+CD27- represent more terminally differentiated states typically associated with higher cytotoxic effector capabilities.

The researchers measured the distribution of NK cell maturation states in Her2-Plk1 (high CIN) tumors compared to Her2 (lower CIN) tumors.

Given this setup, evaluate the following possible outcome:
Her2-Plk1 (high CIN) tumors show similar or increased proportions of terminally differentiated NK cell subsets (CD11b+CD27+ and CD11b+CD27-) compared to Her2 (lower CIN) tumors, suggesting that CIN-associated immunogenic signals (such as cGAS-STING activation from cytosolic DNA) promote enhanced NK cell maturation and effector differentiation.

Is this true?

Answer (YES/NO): NO